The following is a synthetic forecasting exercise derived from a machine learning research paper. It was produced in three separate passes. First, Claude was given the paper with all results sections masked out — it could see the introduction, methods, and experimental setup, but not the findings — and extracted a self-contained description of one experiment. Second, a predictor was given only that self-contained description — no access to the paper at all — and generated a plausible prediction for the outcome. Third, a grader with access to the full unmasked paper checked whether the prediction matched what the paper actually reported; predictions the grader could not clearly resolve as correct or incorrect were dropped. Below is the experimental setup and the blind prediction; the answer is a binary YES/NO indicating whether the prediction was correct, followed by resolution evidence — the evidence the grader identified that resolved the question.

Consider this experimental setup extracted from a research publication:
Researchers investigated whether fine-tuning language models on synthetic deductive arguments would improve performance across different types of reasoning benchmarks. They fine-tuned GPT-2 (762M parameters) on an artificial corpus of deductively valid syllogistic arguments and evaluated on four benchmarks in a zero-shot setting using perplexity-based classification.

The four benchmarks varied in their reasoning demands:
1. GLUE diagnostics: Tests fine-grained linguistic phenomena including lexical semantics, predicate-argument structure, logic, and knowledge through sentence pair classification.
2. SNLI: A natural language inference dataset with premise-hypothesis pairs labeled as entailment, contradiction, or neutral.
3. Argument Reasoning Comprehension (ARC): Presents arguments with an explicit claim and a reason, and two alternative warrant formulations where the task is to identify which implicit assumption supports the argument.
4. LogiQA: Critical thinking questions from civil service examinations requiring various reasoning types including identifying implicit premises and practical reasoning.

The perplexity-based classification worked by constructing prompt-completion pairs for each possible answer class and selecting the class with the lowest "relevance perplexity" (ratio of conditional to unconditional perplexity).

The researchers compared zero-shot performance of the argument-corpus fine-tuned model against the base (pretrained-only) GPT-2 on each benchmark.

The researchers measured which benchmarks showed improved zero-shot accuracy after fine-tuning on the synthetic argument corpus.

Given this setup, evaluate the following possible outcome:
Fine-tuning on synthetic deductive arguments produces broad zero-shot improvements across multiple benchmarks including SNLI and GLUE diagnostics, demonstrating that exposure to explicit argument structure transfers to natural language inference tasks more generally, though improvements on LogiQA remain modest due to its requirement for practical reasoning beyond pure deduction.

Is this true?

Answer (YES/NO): NO